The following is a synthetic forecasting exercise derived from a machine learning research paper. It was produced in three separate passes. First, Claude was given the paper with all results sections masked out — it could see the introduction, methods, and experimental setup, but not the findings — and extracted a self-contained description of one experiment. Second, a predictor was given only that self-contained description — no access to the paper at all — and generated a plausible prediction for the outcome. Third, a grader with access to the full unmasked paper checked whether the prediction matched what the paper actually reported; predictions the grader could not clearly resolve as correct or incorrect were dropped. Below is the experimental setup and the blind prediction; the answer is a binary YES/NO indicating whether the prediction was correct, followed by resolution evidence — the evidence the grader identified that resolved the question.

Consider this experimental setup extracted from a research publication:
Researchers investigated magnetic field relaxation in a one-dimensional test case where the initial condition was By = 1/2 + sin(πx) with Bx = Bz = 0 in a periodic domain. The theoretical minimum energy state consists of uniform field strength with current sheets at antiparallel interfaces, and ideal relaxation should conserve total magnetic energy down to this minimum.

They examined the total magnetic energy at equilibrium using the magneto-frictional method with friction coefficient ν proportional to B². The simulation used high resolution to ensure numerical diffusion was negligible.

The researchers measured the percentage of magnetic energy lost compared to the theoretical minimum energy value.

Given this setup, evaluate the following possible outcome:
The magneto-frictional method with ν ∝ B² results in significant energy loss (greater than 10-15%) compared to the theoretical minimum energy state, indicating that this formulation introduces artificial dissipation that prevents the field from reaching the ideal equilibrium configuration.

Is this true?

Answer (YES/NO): YES